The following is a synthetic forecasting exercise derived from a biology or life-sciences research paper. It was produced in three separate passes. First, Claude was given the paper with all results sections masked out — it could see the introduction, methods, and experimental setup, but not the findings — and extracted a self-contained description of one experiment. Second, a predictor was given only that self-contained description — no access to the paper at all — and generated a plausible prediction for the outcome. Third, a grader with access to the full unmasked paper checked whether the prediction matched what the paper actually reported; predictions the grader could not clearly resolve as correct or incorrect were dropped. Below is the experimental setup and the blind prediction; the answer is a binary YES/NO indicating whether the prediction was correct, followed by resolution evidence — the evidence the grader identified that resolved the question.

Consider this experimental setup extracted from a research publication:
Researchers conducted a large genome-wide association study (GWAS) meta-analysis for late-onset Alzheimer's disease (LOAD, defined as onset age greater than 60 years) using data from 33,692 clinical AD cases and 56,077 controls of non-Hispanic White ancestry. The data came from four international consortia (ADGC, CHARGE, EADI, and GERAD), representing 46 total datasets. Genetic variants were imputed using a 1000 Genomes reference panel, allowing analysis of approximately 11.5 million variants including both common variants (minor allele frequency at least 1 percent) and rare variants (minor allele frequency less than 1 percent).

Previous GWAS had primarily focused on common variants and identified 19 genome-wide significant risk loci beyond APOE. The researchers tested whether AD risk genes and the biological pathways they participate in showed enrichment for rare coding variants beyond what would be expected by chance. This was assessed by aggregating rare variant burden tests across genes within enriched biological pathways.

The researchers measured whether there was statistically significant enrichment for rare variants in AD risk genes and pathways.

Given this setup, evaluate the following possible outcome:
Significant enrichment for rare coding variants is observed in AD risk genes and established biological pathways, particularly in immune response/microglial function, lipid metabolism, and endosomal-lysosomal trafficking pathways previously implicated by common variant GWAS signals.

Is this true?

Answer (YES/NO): NO